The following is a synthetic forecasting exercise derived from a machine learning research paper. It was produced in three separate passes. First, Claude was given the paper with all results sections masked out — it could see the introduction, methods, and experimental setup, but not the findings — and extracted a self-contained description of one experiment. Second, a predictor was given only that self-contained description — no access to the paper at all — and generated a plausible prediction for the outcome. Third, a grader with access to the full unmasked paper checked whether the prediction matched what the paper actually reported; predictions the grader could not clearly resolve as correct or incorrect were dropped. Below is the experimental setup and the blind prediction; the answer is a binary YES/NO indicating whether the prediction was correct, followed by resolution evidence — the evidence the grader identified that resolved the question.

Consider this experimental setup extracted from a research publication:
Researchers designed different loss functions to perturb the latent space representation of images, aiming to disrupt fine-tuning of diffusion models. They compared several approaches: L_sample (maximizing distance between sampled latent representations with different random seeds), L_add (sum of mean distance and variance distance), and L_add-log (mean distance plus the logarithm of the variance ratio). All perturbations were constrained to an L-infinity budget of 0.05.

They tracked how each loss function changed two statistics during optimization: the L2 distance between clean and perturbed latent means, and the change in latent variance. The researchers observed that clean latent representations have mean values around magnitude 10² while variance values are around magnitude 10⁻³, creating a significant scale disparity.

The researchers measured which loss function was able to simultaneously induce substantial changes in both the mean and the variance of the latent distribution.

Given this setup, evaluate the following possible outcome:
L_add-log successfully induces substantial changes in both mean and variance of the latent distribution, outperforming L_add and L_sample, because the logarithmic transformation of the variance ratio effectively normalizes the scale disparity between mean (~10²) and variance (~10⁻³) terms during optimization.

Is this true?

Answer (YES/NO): YES